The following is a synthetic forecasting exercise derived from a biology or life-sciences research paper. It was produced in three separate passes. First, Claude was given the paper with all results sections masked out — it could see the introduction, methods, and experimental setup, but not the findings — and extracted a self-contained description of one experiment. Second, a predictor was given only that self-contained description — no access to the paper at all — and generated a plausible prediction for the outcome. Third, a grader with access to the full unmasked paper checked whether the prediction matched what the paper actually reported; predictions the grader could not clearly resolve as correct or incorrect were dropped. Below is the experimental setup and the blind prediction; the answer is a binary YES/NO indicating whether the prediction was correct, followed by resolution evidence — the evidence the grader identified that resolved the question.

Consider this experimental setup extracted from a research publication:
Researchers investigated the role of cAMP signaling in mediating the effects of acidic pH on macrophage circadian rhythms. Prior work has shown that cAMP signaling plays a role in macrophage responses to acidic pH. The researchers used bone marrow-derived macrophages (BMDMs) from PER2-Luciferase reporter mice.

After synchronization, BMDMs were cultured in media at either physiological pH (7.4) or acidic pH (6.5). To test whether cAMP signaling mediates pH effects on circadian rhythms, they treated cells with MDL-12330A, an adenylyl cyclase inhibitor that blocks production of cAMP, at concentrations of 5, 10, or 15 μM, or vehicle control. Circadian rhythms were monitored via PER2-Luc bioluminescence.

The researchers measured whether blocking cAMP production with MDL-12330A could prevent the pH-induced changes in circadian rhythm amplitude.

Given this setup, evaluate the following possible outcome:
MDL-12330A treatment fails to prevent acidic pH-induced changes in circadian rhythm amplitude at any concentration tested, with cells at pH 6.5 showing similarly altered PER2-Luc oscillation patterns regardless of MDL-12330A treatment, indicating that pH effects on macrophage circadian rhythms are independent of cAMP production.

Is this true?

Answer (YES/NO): NO